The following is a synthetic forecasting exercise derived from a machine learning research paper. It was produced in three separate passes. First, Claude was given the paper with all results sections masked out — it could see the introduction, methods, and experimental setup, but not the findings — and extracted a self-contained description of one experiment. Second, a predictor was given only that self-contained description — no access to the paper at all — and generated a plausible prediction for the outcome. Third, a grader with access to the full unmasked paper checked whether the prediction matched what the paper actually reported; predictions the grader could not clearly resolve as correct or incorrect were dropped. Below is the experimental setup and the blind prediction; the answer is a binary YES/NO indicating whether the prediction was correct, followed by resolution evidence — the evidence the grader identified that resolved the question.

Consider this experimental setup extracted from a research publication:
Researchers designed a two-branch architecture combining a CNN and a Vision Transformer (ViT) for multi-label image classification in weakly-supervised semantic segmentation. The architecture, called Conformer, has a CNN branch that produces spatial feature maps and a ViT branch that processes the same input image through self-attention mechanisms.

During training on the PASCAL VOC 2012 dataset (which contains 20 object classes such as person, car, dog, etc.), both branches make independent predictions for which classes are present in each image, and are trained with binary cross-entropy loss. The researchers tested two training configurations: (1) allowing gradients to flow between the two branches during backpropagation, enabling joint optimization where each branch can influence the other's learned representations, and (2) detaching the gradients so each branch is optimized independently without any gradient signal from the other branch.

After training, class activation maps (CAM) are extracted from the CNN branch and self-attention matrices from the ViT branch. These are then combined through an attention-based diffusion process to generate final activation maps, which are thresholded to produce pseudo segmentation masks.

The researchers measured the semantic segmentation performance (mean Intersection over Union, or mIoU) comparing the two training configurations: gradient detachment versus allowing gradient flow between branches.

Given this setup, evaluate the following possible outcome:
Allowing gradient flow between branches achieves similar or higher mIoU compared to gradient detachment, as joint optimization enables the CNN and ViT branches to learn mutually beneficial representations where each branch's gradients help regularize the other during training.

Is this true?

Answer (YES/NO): NO